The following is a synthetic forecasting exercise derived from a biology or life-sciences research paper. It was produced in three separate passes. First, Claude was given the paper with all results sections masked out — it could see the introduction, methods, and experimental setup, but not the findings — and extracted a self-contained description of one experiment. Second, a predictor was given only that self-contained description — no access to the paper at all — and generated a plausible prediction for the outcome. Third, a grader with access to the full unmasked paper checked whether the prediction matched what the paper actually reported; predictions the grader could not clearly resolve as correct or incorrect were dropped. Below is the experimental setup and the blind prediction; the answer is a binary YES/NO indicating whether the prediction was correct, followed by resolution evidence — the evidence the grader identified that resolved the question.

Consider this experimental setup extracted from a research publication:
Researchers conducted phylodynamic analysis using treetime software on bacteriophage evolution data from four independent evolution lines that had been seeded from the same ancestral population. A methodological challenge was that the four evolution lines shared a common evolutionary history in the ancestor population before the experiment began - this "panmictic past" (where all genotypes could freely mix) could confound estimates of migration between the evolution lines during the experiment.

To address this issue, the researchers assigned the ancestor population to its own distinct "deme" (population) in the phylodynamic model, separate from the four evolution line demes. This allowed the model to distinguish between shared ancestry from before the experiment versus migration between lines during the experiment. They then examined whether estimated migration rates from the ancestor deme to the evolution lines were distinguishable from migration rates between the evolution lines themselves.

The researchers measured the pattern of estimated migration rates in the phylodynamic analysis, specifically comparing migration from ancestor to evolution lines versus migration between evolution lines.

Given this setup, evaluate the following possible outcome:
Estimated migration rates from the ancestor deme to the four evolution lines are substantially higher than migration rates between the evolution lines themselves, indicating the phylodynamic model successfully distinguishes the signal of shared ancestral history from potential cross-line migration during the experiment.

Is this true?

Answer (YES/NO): YES